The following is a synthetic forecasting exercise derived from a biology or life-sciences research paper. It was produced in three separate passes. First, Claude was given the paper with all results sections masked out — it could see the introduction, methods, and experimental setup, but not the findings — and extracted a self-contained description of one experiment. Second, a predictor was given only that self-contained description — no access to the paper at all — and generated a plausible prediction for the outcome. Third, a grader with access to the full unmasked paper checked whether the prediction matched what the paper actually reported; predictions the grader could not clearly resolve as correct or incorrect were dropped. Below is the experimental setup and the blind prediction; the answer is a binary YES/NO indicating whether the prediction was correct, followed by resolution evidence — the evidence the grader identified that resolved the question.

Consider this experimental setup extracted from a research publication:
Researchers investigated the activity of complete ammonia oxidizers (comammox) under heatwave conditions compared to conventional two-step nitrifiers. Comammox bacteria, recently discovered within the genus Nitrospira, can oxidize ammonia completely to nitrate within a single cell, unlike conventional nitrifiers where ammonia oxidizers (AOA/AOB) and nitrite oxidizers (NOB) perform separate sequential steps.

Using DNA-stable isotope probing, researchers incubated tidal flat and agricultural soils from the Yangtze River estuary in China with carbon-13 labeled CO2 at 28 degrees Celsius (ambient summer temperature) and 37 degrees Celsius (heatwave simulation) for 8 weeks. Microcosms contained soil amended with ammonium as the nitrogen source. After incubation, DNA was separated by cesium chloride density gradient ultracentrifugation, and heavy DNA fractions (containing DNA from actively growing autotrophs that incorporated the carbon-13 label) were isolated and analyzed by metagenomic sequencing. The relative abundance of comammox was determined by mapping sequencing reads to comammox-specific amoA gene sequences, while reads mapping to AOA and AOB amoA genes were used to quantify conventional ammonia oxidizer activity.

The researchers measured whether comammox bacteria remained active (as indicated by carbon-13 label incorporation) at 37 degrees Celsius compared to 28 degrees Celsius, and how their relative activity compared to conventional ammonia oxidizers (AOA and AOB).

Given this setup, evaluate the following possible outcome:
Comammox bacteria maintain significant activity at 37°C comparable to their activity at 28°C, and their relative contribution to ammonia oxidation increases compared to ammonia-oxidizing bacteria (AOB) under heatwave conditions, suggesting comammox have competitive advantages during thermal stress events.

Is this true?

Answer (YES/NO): NO